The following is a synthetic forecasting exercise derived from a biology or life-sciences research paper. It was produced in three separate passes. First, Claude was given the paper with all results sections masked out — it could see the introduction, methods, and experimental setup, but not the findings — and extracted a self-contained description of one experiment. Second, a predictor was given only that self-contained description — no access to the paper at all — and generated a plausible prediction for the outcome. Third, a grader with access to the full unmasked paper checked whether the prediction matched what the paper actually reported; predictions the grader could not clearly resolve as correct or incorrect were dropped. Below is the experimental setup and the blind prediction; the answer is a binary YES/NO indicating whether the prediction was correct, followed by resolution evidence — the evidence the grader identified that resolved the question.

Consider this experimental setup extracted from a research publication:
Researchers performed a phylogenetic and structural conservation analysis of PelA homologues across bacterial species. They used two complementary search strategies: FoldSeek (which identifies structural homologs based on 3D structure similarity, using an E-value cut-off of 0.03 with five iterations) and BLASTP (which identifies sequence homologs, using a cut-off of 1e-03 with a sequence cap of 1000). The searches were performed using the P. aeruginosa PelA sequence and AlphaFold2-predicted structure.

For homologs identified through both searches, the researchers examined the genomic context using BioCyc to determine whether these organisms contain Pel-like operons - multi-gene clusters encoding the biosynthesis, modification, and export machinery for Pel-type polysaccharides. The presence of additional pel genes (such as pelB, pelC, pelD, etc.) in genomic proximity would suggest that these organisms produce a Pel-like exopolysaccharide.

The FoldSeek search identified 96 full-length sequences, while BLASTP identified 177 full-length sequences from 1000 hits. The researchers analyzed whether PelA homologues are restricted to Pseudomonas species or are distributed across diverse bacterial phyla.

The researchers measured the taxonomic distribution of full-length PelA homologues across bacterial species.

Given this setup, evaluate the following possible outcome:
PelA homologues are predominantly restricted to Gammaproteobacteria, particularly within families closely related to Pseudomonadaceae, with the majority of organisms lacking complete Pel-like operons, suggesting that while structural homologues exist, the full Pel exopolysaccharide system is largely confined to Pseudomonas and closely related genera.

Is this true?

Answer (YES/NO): NO